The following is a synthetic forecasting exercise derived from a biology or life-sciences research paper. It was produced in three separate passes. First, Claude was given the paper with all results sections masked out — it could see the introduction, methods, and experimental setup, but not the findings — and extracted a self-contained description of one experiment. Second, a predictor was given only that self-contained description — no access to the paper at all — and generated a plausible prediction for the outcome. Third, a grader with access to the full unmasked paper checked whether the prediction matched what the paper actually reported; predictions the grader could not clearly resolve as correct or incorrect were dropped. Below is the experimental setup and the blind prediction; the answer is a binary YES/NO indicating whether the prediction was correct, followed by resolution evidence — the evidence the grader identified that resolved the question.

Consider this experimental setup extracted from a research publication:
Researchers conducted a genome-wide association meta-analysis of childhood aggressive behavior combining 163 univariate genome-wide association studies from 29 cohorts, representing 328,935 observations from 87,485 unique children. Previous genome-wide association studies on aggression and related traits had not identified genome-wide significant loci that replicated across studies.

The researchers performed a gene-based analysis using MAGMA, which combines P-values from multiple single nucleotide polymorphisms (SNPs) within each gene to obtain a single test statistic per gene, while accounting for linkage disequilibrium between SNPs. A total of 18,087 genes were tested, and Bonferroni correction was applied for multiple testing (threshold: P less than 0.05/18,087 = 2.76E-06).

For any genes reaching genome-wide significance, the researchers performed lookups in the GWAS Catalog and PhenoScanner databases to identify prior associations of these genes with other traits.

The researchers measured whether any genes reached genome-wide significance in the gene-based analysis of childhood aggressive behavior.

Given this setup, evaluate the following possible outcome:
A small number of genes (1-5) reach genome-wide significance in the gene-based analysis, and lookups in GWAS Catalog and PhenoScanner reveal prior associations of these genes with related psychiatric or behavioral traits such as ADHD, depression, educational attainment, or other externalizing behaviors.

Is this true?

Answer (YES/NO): YES